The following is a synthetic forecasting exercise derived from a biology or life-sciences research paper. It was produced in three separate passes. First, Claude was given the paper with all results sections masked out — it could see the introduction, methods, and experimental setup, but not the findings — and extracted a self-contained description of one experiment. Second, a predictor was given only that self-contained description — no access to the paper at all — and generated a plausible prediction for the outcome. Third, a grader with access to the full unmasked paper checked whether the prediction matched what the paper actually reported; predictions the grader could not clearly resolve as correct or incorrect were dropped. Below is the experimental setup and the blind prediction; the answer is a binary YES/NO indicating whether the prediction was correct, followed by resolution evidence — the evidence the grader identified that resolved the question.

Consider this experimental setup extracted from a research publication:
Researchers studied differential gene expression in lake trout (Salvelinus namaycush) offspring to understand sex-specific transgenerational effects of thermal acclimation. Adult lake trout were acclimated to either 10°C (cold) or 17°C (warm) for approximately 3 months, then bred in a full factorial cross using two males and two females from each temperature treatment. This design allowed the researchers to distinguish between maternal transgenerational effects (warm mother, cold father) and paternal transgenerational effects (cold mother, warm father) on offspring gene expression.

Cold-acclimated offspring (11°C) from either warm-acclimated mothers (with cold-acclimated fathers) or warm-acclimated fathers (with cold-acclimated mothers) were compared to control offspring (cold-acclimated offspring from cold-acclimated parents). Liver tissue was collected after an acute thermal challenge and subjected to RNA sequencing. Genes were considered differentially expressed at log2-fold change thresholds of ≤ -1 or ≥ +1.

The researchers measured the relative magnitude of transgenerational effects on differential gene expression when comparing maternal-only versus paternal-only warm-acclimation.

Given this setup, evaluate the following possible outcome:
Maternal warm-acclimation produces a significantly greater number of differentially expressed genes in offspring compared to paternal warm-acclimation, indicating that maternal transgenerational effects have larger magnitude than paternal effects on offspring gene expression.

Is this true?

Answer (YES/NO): YES